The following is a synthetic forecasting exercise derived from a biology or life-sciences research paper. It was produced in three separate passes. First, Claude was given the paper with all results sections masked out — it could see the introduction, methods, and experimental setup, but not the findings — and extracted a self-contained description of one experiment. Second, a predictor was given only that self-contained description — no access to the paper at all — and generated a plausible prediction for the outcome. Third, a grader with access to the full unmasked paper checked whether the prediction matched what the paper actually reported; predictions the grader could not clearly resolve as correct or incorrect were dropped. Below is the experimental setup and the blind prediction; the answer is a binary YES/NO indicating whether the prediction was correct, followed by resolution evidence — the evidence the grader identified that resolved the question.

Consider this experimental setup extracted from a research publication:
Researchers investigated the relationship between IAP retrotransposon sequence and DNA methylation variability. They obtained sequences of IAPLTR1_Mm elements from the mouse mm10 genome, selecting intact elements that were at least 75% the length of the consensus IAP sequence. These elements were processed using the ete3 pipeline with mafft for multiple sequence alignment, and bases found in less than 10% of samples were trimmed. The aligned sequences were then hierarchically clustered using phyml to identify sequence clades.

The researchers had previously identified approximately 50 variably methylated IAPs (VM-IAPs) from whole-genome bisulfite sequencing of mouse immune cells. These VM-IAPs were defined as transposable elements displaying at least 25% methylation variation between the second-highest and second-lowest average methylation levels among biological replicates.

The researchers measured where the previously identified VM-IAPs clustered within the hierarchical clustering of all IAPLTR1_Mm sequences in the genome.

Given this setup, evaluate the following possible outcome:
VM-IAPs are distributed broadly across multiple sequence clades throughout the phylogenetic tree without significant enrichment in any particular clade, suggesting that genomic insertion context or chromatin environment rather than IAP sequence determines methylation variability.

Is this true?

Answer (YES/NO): NO